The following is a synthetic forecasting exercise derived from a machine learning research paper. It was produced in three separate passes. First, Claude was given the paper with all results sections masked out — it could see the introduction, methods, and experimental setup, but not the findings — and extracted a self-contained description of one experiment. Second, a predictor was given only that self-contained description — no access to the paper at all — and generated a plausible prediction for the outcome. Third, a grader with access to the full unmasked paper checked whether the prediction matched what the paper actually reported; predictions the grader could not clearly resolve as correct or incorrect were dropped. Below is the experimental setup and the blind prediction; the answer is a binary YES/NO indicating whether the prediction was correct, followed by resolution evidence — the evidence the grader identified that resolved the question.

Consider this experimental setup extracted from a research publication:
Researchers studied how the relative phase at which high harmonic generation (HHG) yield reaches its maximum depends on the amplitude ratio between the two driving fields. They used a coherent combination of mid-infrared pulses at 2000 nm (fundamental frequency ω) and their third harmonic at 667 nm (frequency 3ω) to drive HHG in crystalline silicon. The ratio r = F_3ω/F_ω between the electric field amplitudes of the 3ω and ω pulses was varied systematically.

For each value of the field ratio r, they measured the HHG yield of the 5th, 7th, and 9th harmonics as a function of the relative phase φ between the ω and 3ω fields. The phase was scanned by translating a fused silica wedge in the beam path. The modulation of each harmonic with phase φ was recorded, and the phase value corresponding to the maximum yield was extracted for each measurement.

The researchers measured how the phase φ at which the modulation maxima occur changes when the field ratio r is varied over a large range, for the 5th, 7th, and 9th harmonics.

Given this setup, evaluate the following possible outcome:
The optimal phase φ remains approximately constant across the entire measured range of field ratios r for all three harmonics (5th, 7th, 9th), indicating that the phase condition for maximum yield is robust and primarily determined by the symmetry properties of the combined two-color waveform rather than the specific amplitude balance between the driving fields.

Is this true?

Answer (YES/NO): YES